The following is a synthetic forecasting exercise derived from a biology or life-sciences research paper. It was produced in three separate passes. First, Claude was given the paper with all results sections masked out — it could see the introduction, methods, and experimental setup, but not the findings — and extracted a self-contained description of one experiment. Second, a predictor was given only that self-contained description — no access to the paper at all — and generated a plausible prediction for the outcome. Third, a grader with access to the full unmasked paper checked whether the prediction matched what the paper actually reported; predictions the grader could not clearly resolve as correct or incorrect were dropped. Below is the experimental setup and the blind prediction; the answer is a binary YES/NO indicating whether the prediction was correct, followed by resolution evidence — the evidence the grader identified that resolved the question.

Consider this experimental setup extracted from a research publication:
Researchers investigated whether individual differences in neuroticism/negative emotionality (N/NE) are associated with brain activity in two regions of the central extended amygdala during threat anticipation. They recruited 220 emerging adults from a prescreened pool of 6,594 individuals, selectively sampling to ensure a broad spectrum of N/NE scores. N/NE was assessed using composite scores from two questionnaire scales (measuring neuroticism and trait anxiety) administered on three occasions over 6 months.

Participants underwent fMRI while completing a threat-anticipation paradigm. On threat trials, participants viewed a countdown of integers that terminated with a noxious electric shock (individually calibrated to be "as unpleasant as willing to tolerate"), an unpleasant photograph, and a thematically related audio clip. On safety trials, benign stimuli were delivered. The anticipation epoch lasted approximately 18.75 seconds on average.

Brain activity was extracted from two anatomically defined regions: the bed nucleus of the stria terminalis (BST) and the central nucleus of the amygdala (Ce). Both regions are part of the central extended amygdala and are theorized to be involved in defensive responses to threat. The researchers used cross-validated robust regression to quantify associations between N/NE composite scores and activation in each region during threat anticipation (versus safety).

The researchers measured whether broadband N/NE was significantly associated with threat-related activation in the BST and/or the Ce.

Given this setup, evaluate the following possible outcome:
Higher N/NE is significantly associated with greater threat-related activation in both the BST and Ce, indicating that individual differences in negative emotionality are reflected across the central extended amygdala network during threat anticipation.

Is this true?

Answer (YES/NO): NO